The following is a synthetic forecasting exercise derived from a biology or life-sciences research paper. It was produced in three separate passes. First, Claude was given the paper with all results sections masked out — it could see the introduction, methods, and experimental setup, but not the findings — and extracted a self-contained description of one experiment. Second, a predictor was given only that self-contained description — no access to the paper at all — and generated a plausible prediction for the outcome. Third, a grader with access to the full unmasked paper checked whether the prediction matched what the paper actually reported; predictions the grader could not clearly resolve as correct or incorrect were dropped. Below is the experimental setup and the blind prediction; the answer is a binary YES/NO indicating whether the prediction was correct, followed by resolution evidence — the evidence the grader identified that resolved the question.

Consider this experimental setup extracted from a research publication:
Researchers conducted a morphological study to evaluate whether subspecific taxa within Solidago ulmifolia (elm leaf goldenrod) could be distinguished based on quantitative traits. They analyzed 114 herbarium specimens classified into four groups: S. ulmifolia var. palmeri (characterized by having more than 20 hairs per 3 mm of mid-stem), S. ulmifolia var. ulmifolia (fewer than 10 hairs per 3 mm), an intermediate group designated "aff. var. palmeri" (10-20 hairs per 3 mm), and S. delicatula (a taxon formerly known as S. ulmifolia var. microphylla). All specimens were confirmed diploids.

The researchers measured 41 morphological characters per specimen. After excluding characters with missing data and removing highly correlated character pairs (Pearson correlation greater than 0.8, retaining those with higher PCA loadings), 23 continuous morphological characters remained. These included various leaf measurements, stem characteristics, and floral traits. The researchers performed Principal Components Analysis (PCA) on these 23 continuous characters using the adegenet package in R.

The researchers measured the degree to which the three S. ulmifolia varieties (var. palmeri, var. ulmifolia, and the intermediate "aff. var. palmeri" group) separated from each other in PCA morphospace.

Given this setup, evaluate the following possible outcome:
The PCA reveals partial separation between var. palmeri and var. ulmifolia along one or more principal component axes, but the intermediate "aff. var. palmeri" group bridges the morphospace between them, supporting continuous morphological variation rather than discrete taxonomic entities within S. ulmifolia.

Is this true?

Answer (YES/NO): NO